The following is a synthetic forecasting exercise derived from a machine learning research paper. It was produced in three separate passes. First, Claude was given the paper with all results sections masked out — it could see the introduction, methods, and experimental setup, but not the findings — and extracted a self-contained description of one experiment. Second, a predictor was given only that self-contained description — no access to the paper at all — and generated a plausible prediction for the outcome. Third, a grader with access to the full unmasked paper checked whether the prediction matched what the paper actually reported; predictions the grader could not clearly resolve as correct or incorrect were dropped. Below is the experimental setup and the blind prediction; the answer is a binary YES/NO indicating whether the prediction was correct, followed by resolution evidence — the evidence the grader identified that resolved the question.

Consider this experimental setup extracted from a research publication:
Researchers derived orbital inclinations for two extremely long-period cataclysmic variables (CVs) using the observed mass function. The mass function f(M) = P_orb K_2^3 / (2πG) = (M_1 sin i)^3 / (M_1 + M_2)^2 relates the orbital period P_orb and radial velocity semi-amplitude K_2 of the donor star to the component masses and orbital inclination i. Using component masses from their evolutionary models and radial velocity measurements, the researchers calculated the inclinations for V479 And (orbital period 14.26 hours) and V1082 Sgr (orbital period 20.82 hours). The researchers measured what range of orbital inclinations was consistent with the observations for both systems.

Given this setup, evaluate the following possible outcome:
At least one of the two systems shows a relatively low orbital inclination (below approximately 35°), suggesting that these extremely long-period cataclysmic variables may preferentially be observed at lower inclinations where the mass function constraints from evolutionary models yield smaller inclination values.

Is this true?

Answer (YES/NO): YES